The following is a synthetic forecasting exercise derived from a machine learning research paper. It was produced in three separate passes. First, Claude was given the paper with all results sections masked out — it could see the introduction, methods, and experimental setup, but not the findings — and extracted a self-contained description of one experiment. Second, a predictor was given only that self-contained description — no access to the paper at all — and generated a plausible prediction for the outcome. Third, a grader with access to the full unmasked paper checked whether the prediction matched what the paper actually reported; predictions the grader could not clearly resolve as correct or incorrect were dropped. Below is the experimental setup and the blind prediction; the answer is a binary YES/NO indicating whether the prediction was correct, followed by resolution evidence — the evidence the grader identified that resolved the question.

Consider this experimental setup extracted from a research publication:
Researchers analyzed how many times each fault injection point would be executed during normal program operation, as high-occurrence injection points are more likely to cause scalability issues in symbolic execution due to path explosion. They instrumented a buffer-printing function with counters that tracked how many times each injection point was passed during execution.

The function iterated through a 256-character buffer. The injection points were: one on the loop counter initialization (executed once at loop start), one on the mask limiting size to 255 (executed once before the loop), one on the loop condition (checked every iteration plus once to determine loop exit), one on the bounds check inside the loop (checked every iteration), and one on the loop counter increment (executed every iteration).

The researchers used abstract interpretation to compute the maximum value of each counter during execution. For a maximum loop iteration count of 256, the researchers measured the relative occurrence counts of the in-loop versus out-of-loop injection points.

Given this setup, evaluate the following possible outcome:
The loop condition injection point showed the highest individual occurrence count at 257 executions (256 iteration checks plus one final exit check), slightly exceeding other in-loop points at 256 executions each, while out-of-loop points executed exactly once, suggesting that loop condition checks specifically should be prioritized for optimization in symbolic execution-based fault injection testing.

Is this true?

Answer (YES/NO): YES